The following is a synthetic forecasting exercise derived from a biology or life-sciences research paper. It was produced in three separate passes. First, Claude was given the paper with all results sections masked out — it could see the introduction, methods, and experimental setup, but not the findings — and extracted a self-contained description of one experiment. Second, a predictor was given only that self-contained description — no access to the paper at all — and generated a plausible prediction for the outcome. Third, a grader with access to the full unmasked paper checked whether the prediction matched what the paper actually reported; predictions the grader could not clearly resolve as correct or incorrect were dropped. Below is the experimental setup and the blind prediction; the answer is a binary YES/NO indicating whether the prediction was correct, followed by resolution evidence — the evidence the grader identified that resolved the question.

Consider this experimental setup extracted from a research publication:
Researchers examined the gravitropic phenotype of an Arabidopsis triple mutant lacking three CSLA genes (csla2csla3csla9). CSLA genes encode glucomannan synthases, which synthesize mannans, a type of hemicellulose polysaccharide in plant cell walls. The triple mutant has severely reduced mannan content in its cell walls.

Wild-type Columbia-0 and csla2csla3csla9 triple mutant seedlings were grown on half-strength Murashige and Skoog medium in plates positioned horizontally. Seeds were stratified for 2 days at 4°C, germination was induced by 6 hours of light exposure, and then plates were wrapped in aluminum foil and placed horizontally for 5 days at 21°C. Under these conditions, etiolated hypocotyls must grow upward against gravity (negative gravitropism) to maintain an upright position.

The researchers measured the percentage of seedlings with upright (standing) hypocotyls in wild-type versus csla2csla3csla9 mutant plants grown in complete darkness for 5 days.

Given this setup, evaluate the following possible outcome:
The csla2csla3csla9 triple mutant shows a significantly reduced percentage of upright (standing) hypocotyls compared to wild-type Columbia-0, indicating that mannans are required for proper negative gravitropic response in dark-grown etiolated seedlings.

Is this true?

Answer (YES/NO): NO